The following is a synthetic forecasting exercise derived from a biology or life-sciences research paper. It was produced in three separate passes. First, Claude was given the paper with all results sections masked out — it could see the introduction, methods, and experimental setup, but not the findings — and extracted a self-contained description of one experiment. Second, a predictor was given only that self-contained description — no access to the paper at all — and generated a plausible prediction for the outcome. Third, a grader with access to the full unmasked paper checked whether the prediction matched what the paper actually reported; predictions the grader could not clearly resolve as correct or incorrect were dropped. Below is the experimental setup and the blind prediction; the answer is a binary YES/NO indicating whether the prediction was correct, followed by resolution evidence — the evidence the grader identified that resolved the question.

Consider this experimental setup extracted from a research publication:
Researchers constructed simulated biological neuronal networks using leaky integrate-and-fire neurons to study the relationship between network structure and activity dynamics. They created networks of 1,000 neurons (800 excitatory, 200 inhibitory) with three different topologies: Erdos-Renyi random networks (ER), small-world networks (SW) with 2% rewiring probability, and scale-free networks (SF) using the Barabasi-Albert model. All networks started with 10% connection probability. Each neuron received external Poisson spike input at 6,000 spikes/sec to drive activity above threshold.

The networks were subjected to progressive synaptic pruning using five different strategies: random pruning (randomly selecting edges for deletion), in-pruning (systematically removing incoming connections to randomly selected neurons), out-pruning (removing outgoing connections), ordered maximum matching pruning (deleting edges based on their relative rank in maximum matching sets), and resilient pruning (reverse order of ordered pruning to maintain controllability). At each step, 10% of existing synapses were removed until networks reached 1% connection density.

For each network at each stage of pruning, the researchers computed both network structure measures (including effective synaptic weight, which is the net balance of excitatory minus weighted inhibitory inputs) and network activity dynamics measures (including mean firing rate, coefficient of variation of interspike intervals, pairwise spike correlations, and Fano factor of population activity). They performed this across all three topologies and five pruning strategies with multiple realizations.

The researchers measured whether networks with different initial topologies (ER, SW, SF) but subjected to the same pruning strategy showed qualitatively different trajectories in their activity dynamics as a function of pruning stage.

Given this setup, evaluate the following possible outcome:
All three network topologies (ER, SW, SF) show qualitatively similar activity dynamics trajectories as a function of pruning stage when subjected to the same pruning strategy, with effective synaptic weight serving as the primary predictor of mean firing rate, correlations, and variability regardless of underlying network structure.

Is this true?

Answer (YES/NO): NO